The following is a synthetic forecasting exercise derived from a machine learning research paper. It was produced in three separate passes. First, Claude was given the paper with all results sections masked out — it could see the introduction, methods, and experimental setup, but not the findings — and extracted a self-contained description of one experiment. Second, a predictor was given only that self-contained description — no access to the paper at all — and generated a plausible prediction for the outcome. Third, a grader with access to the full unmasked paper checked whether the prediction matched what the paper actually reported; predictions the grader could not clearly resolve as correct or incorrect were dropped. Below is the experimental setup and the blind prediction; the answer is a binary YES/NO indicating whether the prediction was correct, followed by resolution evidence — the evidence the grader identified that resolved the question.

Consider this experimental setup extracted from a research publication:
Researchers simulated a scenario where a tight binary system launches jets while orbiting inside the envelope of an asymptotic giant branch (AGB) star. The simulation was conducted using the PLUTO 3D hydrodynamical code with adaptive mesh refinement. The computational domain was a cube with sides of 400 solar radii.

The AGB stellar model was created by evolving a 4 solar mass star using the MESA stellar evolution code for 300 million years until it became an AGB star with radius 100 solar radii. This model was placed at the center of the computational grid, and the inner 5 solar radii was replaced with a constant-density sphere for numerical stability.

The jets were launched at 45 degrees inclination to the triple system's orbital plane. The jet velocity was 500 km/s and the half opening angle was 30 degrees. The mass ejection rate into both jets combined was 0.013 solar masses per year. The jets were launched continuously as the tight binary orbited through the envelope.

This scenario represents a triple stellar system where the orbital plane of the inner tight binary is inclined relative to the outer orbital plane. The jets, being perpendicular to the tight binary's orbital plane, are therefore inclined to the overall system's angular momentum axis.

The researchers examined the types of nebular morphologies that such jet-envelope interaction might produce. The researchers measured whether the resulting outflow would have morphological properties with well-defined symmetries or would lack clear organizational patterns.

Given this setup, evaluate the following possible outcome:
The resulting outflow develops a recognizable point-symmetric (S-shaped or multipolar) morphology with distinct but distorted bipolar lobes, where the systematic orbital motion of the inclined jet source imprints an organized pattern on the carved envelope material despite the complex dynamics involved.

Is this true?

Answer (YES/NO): NO